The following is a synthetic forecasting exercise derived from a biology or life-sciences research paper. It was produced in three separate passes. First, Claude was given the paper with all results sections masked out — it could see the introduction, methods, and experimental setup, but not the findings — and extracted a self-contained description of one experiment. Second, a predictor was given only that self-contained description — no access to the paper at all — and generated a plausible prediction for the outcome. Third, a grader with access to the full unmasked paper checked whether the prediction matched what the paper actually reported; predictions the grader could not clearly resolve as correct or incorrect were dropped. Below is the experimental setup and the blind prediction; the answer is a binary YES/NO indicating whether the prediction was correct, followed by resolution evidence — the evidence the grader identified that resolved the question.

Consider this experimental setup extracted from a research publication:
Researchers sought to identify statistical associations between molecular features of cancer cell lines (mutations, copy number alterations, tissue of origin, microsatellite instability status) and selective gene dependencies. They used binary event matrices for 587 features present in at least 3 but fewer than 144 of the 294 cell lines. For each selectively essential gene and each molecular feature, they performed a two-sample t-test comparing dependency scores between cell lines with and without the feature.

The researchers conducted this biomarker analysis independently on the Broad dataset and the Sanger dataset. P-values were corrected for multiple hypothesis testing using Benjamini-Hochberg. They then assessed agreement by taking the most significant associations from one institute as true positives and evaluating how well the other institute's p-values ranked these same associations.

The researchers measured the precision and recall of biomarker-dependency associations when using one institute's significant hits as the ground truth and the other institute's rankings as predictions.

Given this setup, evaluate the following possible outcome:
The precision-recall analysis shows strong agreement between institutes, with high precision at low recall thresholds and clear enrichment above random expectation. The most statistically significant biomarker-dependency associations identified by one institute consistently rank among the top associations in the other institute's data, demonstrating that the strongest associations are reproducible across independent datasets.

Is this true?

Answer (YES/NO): YES